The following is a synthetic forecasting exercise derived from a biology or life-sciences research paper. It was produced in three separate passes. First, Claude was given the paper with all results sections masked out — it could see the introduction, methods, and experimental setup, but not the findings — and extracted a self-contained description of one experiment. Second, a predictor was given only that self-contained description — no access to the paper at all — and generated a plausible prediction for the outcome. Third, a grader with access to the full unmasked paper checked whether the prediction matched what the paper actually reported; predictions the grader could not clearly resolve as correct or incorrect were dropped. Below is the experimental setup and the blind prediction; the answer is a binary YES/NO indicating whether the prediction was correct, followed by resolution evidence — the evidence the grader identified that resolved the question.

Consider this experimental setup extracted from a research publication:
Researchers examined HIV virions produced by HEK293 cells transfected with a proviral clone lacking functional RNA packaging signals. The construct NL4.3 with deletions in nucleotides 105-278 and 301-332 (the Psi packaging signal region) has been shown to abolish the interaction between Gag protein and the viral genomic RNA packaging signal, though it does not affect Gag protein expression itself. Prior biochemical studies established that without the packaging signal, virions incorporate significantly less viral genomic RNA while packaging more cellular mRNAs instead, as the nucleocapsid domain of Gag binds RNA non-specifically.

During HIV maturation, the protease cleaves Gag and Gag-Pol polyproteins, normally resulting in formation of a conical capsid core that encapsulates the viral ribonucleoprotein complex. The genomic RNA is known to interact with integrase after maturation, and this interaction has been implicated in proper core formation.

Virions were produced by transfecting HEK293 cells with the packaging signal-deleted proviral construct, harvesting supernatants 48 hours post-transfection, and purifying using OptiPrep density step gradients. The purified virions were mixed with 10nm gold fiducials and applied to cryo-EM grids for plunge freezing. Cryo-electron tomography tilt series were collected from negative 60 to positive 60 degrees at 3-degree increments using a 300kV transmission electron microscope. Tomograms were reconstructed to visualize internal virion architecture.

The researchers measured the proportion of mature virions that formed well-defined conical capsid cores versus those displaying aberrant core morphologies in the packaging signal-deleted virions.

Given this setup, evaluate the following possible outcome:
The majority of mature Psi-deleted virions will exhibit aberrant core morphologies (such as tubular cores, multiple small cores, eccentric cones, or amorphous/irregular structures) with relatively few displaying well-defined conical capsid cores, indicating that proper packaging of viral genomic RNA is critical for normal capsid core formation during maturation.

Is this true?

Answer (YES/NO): NO